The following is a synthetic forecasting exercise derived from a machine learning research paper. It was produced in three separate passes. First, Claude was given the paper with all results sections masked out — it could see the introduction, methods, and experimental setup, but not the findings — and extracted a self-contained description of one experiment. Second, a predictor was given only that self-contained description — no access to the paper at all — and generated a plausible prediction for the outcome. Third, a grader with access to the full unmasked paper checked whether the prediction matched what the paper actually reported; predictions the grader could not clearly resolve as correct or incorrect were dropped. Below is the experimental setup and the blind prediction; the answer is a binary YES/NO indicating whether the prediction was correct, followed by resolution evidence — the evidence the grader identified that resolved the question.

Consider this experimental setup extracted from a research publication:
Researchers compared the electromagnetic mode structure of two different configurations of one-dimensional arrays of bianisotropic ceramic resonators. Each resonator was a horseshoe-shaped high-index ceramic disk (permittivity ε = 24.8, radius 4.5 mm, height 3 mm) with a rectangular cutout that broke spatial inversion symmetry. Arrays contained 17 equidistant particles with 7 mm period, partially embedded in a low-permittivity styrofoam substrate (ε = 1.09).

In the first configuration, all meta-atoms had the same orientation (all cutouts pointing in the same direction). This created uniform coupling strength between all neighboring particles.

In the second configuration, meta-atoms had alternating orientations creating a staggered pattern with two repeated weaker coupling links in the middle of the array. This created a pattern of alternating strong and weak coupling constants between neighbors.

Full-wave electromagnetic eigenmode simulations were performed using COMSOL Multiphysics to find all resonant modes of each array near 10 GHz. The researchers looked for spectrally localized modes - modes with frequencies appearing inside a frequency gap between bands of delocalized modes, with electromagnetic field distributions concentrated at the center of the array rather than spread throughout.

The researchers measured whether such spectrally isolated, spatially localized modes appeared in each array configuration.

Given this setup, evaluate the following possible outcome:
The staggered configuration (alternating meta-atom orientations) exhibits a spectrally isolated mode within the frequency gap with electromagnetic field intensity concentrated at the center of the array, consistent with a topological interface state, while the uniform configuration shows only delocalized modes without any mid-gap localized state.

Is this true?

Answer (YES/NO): YES